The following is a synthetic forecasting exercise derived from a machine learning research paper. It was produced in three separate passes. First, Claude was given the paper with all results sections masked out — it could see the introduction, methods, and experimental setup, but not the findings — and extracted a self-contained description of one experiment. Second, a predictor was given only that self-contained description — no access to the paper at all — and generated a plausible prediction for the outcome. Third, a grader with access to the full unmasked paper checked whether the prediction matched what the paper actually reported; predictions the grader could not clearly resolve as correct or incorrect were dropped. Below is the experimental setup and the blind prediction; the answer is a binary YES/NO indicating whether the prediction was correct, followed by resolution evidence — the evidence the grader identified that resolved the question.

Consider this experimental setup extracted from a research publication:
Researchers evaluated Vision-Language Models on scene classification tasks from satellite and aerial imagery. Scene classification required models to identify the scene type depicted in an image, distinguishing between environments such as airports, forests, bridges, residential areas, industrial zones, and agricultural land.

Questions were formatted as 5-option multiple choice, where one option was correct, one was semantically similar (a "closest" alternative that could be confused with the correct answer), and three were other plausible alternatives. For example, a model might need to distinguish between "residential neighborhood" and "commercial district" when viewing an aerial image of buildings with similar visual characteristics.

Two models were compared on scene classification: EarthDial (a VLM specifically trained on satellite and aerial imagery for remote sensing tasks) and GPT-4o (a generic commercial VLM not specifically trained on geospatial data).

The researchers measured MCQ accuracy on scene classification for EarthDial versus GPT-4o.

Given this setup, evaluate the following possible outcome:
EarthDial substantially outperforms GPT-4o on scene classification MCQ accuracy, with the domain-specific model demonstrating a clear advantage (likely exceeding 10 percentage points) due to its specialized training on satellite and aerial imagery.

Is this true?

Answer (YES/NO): NO